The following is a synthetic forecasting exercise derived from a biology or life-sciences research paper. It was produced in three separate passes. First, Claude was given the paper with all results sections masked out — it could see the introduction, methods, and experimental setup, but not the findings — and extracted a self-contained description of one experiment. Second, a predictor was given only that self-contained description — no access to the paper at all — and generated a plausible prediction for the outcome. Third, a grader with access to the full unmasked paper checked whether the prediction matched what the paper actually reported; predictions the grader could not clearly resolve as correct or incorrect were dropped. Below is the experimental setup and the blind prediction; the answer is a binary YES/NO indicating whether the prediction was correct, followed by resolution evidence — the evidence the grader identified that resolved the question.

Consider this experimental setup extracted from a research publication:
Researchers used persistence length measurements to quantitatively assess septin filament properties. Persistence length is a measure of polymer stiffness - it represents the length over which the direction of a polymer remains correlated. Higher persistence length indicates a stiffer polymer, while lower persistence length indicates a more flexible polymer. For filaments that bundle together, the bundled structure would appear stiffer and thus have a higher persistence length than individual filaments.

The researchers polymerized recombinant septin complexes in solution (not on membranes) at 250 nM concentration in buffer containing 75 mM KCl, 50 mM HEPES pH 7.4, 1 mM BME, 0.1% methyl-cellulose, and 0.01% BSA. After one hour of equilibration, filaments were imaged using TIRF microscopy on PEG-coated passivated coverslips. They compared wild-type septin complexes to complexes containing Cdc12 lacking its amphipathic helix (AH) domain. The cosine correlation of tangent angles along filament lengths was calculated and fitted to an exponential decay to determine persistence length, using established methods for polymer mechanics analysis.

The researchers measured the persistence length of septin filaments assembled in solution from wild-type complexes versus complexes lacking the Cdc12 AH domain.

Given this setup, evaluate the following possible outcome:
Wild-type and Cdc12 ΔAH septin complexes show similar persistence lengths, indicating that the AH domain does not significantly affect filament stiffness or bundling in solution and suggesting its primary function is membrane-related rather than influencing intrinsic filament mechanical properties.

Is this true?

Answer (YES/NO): NO